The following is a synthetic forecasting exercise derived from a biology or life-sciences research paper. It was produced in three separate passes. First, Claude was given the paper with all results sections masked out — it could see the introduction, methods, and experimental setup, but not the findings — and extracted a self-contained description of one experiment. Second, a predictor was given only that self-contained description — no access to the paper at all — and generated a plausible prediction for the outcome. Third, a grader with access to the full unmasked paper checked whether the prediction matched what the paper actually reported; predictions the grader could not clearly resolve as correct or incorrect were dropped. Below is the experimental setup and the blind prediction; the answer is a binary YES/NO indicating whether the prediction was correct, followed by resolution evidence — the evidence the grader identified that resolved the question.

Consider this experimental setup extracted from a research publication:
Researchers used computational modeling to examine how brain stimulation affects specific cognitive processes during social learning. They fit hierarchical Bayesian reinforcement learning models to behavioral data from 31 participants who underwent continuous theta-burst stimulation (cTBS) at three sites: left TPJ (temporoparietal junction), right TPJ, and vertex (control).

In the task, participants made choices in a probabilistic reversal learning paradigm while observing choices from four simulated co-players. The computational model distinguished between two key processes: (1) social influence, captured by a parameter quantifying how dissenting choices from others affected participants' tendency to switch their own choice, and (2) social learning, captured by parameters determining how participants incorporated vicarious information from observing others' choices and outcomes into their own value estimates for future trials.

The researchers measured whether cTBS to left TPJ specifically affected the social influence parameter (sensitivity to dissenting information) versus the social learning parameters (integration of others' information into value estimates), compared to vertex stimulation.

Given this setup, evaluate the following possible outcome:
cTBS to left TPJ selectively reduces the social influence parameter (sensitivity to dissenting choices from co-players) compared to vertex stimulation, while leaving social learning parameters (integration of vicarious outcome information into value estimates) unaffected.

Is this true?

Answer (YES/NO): YES